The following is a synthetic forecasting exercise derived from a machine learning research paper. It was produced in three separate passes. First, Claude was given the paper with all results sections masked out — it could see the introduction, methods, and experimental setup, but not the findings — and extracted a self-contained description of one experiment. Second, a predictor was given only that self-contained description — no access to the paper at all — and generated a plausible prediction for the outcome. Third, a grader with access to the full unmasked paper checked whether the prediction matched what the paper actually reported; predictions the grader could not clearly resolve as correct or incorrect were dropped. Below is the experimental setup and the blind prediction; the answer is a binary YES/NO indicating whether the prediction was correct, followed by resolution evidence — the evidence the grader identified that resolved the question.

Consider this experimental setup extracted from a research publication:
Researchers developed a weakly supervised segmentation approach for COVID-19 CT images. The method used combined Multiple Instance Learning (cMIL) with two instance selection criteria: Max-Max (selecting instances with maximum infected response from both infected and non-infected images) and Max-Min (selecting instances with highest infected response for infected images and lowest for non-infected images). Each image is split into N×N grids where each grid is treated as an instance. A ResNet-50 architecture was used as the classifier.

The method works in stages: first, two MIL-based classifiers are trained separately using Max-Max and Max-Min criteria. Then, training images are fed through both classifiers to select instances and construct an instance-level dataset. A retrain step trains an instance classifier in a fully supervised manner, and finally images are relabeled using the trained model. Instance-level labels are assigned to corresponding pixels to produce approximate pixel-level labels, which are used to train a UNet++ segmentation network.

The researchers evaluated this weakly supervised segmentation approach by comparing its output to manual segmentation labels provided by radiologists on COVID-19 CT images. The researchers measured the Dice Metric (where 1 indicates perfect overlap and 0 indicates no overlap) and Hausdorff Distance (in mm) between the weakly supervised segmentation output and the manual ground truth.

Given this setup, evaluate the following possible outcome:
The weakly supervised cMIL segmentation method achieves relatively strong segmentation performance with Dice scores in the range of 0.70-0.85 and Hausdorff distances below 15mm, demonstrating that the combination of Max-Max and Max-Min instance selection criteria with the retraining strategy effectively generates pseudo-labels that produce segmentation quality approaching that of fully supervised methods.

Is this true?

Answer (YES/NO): NO